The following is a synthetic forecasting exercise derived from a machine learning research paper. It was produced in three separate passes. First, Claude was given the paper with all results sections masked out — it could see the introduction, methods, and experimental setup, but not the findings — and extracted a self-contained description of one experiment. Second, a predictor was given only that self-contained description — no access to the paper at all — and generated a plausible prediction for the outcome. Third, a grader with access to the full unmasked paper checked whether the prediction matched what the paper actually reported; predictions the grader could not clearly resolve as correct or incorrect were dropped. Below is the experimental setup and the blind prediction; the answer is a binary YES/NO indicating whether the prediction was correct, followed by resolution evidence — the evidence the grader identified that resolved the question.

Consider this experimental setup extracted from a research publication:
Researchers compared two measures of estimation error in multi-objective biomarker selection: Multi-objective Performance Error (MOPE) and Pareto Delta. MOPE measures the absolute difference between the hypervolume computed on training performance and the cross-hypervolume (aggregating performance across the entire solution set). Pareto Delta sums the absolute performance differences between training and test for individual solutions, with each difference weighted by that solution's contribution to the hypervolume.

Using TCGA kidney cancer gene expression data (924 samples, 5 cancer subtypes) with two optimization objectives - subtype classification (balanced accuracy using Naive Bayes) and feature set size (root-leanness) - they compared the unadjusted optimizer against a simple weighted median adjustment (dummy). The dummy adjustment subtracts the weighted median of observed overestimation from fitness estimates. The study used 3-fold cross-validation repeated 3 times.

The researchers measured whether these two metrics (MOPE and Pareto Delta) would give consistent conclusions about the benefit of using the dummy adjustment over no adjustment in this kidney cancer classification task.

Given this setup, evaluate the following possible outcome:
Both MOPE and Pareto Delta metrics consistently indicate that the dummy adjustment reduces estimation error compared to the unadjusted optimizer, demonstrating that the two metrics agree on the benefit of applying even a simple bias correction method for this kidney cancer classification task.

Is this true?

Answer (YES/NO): NO